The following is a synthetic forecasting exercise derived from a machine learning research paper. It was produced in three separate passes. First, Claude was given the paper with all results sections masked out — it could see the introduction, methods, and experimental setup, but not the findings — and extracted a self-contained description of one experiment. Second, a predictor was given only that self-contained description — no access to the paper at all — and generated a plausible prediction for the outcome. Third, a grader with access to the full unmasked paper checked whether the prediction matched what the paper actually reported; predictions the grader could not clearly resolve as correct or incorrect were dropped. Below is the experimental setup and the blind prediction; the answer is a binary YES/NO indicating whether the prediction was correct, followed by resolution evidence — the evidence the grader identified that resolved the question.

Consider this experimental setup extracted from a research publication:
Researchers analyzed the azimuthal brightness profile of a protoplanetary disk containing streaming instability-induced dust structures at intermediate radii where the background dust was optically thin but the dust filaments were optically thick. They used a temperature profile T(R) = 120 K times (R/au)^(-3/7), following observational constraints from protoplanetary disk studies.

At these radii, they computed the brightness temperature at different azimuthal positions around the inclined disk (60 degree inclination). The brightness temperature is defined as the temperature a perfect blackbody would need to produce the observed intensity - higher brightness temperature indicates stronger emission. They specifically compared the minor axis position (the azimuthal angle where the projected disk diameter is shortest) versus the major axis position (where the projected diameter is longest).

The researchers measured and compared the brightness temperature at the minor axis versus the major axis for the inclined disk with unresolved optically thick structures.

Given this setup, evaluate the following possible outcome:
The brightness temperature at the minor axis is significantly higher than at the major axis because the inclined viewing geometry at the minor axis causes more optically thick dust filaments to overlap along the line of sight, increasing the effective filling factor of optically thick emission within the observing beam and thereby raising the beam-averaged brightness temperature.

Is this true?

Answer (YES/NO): YES